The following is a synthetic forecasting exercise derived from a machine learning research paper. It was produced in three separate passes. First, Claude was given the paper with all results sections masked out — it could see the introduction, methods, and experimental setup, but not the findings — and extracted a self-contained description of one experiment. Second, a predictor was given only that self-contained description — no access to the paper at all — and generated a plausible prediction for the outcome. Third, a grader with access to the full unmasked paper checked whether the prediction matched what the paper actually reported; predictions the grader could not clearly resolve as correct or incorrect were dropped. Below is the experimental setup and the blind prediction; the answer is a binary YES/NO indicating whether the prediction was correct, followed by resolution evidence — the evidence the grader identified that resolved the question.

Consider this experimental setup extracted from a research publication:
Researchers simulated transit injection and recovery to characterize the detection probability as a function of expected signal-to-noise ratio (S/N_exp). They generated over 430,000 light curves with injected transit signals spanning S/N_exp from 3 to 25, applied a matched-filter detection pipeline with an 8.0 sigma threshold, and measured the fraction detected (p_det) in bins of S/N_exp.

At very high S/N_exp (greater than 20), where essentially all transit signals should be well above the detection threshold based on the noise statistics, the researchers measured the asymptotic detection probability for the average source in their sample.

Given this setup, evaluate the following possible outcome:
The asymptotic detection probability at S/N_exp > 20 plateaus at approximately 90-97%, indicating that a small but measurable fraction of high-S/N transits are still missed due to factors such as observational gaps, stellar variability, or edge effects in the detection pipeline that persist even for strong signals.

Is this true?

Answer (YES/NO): NO